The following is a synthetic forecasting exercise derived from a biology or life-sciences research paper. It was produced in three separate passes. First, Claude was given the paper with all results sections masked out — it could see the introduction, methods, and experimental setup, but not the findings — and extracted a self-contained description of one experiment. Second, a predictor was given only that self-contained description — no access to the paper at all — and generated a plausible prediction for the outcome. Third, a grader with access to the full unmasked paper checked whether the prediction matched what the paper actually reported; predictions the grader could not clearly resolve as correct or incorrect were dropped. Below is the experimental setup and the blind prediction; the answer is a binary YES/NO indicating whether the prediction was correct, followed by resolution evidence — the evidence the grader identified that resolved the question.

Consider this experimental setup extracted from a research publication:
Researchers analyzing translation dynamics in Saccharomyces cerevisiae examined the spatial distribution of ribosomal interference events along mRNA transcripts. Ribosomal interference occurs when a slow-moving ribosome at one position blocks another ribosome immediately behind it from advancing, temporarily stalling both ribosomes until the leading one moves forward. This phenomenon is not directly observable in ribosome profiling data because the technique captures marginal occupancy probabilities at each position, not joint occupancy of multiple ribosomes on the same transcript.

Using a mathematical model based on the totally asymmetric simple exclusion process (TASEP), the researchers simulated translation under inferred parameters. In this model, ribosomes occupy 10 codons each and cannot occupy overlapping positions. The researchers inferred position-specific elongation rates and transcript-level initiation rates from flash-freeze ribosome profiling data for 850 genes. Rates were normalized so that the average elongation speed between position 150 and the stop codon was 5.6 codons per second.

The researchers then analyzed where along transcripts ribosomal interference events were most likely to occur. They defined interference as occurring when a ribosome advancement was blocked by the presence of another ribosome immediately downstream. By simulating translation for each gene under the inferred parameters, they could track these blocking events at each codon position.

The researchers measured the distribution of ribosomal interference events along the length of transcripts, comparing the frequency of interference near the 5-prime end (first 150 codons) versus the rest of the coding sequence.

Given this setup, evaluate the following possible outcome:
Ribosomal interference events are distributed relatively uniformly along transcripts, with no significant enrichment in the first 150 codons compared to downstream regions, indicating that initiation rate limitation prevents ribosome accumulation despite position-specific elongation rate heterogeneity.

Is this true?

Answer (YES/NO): NO